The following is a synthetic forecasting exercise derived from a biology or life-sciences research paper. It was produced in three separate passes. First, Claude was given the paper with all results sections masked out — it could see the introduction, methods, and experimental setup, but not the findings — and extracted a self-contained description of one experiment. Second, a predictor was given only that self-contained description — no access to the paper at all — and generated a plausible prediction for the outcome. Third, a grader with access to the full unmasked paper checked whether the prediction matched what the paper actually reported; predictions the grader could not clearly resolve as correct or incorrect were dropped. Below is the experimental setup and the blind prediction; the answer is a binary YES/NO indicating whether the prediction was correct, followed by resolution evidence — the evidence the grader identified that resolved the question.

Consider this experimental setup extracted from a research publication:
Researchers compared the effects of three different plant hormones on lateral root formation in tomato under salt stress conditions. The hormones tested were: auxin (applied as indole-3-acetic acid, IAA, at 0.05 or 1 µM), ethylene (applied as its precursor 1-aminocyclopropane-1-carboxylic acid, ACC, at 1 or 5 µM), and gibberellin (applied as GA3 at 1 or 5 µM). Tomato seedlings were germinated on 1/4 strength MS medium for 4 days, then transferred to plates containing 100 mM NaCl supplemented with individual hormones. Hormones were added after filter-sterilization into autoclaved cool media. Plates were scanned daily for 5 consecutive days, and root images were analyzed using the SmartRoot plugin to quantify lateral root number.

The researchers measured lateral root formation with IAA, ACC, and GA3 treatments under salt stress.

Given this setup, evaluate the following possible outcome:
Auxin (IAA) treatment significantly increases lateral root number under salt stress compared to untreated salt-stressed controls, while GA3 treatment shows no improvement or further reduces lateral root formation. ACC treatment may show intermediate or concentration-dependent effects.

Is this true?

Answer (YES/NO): NO